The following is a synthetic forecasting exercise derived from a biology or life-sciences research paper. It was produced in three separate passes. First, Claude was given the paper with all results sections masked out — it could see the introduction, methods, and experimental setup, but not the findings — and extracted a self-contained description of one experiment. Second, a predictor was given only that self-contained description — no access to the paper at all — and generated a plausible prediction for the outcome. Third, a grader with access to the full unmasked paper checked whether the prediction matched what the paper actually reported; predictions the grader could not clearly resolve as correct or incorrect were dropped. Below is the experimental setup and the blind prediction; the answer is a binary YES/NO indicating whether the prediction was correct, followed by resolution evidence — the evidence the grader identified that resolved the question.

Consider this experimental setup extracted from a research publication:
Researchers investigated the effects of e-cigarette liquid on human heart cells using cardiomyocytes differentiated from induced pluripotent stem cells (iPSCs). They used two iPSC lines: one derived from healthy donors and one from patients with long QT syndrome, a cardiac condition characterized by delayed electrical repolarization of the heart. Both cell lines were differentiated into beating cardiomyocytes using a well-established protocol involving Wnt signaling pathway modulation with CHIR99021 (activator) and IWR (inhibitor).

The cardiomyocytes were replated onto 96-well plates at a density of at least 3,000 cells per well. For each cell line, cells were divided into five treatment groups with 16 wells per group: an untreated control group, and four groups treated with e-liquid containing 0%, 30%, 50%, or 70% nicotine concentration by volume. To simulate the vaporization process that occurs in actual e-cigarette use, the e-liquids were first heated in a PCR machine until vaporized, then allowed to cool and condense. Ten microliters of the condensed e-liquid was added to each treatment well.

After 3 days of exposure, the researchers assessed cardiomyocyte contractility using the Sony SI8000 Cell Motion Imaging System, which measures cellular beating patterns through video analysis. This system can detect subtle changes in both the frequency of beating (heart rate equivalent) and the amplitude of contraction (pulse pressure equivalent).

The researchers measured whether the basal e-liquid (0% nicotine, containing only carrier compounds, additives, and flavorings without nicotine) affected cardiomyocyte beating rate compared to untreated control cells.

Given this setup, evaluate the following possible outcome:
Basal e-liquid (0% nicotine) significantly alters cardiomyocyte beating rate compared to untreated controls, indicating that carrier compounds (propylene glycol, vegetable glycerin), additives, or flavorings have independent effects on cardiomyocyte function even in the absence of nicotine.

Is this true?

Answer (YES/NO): YES